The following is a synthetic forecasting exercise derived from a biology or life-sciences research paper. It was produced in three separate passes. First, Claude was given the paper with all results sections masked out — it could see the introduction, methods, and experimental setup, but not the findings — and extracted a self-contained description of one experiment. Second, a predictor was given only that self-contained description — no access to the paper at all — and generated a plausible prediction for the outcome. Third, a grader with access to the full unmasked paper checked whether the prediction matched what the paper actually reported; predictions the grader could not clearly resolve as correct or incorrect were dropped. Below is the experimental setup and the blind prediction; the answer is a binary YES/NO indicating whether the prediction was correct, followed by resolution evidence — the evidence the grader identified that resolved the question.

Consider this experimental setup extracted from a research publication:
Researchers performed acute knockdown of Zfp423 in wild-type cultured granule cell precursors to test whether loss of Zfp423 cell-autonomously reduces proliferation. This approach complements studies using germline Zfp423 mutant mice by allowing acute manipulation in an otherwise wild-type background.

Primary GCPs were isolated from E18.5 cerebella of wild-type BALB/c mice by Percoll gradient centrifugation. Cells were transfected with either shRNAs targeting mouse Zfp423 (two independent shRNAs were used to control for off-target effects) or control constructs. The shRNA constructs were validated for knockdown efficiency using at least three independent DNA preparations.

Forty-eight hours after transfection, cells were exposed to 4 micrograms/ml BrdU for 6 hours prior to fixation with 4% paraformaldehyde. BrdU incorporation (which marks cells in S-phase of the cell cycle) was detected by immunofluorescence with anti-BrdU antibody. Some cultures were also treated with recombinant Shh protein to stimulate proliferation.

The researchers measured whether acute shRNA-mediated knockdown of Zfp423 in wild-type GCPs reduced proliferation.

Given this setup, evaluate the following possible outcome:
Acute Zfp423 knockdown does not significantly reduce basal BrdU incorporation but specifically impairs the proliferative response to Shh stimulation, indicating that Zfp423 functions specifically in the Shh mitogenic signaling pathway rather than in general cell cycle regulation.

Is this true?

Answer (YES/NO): NO